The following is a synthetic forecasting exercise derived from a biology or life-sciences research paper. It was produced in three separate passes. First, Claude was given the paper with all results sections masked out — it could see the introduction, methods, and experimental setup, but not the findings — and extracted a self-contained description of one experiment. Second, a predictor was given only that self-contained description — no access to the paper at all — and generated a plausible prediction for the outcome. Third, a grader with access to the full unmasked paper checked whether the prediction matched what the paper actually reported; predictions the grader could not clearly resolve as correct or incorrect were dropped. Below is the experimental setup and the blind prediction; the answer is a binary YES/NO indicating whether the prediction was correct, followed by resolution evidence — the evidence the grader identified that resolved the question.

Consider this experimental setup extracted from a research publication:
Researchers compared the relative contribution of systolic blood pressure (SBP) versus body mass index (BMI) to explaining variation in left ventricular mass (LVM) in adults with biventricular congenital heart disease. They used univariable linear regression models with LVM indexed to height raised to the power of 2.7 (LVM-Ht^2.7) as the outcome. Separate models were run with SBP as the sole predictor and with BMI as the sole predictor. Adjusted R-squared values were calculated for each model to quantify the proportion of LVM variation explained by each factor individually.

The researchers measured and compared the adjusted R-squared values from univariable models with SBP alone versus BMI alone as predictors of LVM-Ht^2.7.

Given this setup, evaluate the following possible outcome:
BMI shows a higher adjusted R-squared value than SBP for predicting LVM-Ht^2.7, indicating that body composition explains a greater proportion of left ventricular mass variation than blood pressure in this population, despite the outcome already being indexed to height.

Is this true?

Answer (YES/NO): YES